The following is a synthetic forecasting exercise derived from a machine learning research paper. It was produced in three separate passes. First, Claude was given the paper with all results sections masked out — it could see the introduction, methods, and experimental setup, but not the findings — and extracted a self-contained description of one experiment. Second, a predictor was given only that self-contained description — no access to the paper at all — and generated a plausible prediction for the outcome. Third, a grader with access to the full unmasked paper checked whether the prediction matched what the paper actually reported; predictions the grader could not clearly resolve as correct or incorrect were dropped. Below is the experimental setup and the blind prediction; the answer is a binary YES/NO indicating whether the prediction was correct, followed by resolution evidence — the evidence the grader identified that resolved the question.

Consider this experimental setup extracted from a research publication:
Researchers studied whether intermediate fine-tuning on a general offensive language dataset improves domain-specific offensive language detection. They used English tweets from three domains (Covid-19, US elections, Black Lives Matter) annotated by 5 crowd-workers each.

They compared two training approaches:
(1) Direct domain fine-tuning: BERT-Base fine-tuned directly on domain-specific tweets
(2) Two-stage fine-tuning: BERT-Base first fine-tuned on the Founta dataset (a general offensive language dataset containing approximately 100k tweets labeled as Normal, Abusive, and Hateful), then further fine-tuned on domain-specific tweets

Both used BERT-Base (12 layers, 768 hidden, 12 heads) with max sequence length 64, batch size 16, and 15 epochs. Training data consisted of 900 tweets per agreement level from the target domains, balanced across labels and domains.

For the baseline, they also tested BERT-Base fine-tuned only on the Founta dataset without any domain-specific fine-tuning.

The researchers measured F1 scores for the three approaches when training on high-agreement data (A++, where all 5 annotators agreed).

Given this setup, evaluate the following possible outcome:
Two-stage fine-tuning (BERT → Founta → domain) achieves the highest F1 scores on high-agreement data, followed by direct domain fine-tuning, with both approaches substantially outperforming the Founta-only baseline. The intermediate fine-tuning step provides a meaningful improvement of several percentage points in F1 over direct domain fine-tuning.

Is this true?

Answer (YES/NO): NO